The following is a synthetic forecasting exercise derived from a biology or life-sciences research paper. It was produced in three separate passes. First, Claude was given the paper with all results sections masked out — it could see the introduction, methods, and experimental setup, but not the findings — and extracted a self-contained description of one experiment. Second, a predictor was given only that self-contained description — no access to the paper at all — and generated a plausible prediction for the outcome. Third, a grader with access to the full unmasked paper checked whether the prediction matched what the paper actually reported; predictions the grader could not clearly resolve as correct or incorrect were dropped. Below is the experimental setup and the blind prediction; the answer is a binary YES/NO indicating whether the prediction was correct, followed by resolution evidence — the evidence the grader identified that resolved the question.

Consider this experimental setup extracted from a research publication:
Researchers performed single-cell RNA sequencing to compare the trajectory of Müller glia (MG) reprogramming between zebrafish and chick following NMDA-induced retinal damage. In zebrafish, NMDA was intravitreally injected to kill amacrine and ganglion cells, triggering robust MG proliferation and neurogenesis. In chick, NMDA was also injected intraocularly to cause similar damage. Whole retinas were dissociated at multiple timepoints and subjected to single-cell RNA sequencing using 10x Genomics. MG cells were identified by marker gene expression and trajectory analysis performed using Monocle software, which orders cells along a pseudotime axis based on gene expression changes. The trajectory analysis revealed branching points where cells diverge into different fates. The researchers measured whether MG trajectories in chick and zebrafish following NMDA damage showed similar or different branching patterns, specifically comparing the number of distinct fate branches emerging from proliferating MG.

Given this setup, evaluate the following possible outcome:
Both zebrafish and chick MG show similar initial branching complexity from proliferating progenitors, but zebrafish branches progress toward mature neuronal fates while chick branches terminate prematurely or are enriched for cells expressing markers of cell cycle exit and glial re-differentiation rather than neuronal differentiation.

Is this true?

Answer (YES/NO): NO